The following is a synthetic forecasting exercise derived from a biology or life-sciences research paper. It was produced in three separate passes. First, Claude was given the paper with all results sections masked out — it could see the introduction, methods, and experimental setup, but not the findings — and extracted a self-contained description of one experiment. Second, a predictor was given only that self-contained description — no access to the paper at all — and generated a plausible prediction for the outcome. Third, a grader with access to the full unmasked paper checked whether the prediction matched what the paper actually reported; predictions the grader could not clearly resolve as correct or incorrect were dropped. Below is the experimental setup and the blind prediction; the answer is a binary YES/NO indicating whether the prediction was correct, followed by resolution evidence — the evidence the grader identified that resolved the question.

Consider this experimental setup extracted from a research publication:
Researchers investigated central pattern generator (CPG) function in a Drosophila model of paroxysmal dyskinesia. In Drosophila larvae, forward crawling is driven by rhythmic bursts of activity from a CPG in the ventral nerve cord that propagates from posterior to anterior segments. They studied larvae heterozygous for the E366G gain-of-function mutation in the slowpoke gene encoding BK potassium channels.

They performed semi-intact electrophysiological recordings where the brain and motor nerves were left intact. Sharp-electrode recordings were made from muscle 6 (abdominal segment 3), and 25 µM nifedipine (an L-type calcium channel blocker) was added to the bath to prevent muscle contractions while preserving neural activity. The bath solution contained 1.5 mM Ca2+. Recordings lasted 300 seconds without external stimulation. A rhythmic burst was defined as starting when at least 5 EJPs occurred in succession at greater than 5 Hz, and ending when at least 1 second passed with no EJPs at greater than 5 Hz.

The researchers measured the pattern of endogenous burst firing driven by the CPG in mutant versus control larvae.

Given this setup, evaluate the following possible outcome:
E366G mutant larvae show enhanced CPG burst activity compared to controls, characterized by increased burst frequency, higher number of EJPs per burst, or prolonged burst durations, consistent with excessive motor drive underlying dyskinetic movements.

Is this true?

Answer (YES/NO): NO